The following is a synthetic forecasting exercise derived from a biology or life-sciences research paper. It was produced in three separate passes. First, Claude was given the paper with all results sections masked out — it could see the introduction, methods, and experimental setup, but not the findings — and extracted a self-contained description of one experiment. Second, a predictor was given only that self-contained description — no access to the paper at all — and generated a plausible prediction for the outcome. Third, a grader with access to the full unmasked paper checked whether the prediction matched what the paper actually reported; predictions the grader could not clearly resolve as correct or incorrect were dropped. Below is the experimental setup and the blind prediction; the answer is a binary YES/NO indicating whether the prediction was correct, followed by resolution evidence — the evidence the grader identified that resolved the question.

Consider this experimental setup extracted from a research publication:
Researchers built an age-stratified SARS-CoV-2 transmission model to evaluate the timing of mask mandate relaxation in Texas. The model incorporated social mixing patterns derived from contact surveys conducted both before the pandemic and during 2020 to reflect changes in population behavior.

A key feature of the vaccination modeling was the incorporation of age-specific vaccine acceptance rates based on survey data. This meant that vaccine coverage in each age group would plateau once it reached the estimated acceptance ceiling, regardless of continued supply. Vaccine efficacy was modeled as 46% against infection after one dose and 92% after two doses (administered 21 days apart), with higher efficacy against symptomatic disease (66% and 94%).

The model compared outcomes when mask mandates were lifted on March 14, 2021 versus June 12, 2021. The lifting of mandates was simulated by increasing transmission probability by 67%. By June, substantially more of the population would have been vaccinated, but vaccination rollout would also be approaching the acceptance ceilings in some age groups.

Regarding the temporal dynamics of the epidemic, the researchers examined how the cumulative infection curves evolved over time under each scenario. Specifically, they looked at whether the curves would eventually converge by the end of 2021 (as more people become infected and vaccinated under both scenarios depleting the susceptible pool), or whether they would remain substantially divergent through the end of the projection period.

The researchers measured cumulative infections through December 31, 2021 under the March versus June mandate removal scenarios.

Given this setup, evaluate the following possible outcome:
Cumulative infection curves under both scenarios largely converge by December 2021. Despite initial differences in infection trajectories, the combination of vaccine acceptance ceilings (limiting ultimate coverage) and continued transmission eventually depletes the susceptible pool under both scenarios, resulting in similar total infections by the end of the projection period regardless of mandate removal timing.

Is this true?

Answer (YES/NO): NO